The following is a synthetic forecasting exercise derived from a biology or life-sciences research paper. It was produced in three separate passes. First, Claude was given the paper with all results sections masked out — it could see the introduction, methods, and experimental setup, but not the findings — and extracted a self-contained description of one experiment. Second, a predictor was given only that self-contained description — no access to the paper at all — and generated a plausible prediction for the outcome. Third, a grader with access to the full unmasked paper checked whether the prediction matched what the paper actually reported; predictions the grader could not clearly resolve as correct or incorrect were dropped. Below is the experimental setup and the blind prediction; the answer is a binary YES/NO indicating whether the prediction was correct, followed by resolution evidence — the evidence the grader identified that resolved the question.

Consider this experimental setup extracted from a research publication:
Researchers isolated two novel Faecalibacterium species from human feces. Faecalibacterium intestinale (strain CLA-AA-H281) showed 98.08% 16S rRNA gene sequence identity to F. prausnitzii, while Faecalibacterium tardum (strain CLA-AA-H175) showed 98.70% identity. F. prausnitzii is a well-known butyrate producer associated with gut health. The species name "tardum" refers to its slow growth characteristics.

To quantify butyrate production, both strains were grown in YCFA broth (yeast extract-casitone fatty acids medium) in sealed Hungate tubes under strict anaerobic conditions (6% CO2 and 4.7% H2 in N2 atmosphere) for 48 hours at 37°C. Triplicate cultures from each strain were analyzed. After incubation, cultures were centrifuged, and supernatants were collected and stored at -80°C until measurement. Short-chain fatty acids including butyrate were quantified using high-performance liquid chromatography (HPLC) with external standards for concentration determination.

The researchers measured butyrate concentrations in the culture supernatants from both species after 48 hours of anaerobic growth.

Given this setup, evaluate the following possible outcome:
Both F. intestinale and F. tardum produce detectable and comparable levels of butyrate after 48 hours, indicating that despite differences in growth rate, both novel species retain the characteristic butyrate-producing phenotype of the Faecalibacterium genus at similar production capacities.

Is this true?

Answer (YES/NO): NO